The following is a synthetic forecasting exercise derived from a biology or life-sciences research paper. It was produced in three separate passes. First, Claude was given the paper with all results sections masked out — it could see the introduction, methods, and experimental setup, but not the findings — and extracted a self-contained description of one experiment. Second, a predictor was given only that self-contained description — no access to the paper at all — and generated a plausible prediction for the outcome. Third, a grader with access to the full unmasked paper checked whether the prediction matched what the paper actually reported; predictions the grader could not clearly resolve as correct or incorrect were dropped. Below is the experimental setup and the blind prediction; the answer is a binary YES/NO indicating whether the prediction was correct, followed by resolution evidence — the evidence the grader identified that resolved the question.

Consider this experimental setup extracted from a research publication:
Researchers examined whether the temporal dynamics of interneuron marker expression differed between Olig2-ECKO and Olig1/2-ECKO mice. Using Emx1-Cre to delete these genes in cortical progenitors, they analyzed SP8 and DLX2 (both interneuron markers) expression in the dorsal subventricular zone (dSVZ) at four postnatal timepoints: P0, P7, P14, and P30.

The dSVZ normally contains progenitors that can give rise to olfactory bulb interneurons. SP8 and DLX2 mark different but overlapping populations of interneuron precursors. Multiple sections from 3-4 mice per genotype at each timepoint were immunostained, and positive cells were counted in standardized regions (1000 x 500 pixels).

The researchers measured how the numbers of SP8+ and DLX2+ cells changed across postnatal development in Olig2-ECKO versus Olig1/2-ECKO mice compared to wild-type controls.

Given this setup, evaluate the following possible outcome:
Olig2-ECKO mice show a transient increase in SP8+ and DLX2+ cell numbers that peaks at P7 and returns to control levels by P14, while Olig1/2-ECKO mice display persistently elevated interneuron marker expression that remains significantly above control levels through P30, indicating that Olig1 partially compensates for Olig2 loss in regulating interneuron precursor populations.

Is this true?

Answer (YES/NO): NO